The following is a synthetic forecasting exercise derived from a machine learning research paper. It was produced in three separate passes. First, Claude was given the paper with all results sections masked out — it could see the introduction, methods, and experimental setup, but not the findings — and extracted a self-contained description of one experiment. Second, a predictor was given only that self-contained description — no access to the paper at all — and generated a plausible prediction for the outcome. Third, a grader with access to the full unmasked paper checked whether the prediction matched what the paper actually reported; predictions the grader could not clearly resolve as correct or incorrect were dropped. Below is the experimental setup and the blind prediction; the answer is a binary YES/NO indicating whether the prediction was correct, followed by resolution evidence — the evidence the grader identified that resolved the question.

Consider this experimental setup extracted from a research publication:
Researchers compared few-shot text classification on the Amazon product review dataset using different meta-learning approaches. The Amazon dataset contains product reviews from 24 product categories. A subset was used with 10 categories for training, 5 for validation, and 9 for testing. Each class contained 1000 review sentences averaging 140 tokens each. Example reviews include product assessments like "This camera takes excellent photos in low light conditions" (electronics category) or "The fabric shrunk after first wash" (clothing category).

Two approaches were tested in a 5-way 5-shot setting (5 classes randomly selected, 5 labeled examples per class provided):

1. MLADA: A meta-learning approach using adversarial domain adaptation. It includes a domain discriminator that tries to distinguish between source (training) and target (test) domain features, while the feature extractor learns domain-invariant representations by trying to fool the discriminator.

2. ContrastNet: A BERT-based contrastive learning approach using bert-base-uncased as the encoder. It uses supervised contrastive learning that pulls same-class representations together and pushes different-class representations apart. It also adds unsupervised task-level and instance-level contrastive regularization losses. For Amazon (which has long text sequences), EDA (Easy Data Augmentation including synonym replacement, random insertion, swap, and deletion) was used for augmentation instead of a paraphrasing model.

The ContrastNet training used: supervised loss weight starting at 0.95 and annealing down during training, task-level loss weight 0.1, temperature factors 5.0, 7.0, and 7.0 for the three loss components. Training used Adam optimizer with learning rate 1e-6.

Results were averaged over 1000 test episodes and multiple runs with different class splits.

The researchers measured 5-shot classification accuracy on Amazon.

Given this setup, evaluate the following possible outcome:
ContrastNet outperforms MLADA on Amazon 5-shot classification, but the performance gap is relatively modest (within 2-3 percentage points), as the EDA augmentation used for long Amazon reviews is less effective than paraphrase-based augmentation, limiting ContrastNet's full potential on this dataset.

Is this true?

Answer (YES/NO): NO